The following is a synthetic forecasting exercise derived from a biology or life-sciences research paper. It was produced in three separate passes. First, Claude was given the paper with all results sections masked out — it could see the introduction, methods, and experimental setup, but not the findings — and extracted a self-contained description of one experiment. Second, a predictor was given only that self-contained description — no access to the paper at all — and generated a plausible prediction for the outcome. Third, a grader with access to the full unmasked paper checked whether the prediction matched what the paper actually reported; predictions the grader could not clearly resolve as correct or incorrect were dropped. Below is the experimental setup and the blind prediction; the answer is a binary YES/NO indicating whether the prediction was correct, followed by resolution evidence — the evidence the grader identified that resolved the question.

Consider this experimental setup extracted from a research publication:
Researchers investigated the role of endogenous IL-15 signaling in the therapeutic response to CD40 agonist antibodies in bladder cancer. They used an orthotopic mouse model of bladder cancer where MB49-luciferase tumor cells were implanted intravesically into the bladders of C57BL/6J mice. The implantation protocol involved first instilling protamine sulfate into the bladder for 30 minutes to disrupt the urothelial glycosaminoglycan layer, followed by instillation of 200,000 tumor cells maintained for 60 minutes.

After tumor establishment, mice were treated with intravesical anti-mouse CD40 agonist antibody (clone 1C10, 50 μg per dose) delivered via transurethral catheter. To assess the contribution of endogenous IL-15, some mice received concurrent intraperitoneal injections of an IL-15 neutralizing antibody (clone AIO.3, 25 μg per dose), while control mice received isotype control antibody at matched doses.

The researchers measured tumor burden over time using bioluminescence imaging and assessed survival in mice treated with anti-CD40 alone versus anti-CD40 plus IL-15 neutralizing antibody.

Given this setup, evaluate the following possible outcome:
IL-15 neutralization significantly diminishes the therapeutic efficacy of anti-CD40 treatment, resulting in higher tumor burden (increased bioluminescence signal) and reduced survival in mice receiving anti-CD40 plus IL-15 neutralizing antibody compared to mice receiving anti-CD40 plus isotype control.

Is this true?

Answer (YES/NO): YES